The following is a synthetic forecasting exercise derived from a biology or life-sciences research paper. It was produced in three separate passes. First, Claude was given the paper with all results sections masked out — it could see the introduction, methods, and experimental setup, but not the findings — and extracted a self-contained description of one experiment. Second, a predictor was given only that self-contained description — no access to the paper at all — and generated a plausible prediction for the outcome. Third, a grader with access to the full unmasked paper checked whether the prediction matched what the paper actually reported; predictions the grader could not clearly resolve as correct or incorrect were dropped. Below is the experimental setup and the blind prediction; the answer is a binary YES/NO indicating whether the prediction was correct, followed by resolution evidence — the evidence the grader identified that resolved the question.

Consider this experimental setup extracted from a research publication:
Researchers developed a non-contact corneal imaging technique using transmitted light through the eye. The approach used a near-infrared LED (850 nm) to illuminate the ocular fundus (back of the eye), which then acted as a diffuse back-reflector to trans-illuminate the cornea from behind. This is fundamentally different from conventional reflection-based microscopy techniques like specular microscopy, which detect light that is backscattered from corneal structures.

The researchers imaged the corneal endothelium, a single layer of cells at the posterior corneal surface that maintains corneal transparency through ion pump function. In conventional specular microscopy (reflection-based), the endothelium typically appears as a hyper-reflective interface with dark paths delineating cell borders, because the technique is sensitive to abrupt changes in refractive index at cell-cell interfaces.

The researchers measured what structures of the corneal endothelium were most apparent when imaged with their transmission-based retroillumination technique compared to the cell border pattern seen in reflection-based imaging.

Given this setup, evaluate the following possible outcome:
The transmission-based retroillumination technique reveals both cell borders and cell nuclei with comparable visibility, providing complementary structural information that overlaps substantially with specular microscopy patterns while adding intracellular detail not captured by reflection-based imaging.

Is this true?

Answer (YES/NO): NO